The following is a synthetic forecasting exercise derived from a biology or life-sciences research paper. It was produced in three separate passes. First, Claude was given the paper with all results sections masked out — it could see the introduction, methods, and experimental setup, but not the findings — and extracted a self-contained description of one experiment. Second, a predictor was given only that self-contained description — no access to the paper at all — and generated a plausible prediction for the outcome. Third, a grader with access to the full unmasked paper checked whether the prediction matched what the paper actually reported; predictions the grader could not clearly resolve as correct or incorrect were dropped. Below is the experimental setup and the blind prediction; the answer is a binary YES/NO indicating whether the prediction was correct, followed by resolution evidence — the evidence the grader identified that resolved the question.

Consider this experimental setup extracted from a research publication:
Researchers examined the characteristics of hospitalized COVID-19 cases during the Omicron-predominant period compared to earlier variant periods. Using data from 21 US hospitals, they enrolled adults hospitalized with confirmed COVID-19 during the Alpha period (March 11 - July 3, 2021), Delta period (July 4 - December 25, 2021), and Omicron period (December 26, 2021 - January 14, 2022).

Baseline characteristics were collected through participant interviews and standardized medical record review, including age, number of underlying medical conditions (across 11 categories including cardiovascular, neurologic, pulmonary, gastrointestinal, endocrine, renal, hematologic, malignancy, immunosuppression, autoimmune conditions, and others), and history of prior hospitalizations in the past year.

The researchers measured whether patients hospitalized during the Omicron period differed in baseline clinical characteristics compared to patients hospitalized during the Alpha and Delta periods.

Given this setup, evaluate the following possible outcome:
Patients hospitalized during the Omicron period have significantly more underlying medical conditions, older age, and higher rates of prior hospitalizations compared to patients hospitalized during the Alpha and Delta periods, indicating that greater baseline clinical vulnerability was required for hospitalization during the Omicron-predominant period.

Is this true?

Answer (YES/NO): YES